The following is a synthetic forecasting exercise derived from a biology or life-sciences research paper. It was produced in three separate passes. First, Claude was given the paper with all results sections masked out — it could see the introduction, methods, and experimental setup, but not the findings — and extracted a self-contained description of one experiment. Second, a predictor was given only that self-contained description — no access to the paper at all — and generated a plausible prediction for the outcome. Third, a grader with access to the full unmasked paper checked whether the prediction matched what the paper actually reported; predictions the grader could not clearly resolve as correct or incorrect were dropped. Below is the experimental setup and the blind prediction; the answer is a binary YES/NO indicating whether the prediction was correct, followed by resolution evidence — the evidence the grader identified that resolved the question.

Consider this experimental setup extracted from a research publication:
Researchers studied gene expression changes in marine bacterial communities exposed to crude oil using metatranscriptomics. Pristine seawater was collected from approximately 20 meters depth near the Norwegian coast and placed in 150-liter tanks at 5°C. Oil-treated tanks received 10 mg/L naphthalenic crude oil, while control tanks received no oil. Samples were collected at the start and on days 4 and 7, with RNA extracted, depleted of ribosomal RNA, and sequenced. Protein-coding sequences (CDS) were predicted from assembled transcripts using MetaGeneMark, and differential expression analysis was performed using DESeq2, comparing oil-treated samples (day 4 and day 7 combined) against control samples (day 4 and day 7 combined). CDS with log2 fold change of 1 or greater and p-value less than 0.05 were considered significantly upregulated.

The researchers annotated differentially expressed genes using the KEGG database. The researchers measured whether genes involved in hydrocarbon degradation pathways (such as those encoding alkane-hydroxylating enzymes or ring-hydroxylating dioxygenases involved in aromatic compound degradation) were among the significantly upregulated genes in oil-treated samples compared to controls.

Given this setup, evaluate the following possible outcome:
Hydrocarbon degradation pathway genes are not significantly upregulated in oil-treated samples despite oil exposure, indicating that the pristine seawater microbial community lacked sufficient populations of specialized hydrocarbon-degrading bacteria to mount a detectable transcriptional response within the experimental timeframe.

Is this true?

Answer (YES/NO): NO